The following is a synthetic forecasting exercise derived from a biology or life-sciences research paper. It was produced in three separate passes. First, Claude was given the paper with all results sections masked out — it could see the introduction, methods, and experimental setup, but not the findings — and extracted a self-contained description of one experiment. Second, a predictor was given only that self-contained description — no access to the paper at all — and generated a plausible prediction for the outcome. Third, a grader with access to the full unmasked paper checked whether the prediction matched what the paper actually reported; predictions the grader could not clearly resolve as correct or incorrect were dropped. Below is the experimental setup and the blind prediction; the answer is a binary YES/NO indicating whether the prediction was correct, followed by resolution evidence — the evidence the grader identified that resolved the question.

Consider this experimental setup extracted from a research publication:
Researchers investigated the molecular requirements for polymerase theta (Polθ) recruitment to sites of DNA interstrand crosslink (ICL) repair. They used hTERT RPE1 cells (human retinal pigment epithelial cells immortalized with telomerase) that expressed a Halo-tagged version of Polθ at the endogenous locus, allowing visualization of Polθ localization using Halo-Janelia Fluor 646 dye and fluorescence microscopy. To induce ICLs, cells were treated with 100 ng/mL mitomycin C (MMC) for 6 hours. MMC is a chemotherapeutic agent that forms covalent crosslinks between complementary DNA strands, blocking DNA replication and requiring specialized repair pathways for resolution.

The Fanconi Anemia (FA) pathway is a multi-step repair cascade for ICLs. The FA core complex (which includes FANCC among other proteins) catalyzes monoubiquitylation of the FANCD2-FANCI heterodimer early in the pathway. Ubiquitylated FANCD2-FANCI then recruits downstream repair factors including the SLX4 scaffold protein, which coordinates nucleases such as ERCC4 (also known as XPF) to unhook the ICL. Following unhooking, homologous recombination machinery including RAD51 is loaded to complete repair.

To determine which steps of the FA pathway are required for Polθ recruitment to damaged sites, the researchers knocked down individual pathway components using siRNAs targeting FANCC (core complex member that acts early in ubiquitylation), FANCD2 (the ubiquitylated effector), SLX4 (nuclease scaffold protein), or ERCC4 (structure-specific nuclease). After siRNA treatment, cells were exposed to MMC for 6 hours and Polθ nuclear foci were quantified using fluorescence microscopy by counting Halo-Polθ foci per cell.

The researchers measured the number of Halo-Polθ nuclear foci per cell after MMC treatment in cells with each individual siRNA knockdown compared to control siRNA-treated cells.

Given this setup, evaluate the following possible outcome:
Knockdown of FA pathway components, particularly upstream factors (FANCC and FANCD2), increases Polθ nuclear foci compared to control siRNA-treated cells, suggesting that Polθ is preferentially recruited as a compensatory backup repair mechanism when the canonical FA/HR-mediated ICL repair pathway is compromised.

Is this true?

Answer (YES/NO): NO